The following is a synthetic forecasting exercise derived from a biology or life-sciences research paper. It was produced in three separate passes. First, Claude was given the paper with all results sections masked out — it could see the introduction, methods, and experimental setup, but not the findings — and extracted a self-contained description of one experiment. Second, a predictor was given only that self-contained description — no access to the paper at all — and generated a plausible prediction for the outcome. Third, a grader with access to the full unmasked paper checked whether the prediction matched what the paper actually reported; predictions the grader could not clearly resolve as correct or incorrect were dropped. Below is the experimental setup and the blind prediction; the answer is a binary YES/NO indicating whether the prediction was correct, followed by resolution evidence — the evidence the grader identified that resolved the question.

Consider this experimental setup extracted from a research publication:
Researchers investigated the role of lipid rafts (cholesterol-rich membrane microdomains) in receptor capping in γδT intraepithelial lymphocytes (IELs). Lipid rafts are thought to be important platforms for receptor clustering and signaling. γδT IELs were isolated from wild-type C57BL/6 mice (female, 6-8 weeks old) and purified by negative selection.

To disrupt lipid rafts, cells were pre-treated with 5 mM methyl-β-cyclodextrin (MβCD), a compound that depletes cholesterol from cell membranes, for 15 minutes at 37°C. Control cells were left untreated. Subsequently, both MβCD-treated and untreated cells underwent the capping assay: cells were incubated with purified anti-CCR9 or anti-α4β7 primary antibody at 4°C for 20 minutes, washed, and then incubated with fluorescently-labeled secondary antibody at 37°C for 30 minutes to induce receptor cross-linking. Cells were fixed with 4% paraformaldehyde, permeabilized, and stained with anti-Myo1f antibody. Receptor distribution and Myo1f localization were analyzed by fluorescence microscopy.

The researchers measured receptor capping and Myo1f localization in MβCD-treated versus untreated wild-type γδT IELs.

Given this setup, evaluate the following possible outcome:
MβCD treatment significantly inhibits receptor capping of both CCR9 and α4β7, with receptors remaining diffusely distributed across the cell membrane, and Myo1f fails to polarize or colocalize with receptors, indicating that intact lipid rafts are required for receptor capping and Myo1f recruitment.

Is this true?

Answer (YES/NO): NO